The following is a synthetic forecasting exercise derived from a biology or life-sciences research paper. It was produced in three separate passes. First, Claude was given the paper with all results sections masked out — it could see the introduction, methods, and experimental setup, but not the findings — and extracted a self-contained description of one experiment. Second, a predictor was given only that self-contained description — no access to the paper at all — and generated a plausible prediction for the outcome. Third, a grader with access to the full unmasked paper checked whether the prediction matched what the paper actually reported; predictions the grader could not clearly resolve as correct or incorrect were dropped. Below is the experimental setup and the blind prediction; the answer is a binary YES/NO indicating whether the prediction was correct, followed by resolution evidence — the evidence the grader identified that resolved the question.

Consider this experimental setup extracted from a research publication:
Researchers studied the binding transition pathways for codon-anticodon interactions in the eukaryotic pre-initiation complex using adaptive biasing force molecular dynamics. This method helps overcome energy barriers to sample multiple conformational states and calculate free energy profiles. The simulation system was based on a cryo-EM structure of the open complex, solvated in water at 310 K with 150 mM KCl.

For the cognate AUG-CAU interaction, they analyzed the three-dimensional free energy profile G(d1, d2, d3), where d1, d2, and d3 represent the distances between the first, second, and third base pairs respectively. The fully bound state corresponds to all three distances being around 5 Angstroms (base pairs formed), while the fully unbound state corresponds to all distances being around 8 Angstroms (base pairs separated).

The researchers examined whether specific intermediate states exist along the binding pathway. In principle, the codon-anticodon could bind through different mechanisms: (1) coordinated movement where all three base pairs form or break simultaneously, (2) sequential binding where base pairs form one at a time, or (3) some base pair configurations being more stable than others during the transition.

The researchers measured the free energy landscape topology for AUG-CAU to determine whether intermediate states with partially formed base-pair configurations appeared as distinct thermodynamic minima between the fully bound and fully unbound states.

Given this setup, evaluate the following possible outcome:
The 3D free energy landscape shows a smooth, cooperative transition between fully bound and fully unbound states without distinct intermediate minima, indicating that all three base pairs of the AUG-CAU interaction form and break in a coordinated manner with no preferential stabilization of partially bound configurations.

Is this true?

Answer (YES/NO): NO